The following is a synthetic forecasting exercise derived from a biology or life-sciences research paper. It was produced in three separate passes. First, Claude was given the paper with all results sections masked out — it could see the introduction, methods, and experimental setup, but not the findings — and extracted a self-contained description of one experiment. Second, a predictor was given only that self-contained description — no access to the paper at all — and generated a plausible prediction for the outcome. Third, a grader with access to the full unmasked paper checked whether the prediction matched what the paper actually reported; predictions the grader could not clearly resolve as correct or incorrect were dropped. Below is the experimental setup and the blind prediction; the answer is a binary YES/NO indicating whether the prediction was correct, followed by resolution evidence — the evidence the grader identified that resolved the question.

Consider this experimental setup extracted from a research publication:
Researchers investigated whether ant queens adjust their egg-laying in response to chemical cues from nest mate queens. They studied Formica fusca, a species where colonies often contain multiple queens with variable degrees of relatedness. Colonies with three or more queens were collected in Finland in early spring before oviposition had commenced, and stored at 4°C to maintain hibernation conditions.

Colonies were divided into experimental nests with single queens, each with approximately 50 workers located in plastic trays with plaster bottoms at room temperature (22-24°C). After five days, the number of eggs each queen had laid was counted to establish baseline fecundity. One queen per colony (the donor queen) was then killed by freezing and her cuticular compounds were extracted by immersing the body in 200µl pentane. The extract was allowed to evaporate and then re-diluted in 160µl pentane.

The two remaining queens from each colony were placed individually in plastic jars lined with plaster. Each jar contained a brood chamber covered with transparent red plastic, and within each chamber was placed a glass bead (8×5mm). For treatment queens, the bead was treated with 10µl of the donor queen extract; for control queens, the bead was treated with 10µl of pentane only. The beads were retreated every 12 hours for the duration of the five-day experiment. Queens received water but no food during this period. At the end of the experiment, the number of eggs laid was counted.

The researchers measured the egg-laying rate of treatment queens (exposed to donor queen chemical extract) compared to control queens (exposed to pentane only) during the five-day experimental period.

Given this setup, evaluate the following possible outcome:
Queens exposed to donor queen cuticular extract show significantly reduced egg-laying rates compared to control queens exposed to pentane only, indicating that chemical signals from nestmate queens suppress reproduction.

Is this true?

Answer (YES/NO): NO